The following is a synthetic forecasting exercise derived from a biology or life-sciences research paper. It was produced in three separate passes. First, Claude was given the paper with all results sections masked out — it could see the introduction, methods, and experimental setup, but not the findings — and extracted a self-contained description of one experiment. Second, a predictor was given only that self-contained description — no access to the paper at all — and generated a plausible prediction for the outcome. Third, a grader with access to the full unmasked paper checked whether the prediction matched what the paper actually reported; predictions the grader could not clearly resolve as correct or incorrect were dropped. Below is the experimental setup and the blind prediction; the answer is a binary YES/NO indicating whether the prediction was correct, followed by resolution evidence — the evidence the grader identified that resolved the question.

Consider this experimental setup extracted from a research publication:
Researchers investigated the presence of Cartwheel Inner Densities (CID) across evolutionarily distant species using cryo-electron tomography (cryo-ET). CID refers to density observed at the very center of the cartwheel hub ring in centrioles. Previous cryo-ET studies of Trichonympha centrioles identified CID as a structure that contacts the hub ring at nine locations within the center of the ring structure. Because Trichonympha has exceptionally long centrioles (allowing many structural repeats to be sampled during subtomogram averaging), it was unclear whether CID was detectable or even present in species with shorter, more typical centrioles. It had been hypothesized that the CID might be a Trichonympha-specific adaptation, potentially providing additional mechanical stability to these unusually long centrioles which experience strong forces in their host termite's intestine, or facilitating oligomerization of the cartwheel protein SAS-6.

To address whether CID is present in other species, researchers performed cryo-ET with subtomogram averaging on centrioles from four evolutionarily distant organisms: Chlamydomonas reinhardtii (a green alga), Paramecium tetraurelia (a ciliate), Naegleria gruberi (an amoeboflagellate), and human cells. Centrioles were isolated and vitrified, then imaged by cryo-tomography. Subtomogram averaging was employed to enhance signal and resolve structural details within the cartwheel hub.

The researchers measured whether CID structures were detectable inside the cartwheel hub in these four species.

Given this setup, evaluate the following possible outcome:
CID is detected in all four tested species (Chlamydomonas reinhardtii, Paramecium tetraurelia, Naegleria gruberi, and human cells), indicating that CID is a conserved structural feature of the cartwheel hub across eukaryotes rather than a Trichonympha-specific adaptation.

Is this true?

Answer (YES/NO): YES